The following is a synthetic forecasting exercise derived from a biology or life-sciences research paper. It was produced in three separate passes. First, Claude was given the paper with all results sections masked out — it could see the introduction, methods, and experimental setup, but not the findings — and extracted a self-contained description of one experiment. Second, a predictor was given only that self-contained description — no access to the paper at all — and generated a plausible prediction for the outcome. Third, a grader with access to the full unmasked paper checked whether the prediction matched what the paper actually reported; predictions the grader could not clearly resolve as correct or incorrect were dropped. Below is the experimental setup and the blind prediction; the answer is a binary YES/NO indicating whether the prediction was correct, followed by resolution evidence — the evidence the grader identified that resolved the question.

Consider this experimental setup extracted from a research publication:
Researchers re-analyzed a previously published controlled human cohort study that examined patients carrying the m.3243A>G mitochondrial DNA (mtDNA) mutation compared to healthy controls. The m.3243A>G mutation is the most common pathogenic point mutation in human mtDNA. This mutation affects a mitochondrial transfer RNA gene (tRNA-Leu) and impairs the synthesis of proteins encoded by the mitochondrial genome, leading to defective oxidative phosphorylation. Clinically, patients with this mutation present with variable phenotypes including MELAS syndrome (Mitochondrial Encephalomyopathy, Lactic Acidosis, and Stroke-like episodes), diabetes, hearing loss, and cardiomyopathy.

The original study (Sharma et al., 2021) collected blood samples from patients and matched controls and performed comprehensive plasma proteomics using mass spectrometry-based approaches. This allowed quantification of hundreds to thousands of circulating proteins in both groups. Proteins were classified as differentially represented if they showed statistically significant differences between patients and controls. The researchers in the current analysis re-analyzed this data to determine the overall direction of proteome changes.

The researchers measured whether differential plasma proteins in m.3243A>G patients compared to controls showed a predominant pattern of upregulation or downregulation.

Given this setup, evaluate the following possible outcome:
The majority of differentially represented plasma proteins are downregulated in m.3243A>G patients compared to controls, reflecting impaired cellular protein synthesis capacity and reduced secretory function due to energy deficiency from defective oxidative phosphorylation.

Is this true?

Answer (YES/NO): NO